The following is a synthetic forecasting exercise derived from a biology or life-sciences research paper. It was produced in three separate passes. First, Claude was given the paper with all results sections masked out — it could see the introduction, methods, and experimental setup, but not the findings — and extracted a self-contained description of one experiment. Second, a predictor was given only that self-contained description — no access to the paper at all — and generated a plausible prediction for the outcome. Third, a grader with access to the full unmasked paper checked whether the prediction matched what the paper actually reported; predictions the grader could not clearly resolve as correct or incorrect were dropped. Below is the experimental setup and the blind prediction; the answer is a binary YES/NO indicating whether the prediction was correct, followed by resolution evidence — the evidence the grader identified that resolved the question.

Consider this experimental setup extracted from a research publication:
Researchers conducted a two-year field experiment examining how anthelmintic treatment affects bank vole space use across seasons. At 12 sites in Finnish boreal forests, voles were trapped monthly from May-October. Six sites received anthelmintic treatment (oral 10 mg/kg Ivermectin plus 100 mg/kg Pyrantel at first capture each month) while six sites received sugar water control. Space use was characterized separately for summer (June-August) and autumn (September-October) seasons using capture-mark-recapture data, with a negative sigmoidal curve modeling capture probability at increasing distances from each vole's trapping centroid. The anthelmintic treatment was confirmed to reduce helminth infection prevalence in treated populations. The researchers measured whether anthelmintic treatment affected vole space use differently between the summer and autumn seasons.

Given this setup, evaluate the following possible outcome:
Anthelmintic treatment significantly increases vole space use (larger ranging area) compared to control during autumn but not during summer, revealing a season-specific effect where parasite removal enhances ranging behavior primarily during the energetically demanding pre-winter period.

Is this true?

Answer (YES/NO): YES